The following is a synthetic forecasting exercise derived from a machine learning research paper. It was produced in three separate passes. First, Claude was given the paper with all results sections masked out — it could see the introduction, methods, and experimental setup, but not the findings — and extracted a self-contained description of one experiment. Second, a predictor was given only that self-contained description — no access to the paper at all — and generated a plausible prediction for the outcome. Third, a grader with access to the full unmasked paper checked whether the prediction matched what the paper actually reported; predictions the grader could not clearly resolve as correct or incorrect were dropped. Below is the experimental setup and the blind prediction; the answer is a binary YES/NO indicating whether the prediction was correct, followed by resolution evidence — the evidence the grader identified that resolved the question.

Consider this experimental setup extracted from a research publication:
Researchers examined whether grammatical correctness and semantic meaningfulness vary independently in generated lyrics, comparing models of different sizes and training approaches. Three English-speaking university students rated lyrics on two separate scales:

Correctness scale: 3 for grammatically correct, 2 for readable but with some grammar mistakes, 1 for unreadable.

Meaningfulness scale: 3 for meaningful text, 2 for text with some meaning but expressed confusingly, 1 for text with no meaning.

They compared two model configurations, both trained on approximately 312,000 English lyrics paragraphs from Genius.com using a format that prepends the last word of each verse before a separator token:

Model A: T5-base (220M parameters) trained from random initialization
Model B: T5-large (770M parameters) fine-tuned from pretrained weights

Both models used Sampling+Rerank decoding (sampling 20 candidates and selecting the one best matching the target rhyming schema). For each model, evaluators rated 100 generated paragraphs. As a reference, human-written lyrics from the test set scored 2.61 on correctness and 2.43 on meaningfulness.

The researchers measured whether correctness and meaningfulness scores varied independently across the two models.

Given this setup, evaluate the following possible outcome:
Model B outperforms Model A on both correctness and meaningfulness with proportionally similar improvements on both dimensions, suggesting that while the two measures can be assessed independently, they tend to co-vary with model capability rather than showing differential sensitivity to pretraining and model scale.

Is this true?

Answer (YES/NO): NO